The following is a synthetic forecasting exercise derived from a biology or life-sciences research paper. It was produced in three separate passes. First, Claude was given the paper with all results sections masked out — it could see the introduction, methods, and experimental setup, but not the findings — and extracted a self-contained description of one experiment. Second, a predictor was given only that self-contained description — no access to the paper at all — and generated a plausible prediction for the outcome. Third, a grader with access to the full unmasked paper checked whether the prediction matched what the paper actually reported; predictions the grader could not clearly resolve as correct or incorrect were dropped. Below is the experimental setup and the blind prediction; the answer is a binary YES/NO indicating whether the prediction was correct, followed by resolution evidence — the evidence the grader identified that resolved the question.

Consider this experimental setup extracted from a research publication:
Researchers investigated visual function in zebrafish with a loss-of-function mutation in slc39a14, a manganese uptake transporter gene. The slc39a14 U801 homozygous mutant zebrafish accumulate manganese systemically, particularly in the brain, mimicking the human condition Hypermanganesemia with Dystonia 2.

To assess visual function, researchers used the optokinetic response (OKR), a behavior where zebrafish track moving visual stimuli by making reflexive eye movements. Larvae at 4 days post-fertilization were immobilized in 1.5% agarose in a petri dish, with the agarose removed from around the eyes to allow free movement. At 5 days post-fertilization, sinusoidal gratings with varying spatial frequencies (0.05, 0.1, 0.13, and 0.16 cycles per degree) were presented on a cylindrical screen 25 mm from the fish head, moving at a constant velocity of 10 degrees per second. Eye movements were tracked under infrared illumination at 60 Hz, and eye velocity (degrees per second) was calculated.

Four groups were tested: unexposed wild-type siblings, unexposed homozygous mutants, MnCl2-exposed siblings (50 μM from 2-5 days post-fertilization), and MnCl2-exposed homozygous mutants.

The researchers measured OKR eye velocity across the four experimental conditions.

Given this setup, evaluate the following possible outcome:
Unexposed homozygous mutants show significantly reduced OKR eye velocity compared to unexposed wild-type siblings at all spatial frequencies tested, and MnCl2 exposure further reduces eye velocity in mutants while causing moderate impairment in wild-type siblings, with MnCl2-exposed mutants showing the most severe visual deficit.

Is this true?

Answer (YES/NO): NO